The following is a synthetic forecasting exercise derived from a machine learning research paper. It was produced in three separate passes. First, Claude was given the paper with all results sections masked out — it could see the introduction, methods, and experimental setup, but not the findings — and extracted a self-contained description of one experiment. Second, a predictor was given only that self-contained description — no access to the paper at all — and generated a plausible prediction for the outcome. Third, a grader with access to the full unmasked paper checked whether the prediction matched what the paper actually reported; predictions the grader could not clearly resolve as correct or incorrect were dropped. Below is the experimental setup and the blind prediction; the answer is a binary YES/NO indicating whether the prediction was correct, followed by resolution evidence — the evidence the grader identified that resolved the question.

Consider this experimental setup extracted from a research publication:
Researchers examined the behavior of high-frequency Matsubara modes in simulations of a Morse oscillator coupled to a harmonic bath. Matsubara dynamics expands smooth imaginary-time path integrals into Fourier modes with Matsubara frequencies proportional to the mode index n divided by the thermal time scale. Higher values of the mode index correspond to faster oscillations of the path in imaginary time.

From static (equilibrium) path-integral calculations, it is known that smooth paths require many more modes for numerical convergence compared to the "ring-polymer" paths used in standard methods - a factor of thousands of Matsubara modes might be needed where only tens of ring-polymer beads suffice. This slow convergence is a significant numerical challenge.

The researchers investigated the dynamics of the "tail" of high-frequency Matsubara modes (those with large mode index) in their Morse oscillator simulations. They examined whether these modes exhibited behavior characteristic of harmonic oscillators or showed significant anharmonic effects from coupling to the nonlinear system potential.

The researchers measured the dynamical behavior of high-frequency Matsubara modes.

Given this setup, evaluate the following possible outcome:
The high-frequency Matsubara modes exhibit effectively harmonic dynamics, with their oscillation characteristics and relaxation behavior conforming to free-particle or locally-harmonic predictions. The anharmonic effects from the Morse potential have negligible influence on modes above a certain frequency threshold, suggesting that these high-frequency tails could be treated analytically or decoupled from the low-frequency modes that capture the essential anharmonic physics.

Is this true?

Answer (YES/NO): YES